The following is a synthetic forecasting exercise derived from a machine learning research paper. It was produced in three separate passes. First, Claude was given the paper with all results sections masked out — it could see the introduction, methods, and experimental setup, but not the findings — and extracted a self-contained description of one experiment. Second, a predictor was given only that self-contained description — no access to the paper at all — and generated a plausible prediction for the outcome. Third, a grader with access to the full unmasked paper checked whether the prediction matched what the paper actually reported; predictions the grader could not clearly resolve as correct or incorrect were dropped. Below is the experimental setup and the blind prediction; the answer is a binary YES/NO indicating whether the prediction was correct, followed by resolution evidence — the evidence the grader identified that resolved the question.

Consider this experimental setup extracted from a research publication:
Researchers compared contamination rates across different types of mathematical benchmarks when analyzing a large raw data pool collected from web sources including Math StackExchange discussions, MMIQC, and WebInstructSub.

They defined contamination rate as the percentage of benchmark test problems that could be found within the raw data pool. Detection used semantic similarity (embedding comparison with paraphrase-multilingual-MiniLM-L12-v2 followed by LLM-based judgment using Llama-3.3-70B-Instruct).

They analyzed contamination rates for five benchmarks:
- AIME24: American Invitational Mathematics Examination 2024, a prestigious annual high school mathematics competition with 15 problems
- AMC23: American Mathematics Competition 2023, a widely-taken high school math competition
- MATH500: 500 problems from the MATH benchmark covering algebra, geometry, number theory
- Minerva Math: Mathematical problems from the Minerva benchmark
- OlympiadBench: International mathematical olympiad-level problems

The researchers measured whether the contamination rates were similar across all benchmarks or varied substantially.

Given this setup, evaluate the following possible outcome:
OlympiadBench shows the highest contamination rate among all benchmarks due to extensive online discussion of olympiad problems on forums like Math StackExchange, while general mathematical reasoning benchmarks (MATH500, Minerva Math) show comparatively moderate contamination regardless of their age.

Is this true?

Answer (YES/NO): NO